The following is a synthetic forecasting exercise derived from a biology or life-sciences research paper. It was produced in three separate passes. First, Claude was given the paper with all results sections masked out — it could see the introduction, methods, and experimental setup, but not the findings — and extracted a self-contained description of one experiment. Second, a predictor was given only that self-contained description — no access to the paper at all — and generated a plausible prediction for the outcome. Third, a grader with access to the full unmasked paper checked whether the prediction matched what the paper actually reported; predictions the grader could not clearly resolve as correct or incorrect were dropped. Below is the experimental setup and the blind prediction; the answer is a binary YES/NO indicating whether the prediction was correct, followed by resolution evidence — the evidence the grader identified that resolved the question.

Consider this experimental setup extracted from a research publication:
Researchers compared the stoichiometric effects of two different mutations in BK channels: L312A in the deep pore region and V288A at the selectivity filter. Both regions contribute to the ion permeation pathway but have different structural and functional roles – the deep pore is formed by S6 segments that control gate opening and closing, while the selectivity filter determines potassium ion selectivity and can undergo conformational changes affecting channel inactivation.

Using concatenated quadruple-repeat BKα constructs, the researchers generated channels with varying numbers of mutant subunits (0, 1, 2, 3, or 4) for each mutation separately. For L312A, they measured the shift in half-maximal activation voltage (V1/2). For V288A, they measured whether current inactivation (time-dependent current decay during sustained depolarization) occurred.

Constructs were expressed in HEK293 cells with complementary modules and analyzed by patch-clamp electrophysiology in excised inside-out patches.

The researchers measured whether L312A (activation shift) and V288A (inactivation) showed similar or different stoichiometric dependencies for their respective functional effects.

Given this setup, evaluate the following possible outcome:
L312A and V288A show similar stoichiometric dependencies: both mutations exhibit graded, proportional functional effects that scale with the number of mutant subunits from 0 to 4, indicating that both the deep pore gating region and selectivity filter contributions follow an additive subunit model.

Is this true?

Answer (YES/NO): NO